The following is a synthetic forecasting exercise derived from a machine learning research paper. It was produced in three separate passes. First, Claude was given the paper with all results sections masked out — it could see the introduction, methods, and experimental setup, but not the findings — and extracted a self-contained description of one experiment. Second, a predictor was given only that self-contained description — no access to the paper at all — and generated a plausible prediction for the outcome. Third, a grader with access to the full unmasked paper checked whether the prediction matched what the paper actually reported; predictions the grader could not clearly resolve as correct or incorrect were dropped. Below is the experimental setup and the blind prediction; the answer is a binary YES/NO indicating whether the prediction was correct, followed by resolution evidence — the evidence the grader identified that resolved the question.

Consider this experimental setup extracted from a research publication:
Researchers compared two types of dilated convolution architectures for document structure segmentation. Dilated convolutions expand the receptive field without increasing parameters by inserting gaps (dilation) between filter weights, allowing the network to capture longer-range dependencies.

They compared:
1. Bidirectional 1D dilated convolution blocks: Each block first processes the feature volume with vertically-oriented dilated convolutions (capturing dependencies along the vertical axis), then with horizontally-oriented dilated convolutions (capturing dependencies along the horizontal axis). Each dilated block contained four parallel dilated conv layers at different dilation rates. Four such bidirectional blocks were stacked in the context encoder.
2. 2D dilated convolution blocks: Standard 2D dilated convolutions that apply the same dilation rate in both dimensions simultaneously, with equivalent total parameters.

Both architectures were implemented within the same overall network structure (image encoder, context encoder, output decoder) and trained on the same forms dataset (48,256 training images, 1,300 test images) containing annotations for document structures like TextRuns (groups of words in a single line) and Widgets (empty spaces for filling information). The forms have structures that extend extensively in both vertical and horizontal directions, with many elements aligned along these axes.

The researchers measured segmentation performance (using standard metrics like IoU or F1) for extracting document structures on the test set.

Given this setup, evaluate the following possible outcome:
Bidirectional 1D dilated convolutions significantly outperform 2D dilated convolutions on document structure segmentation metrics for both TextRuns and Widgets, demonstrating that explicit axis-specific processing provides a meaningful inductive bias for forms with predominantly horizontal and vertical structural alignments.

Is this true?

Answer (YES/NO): NO